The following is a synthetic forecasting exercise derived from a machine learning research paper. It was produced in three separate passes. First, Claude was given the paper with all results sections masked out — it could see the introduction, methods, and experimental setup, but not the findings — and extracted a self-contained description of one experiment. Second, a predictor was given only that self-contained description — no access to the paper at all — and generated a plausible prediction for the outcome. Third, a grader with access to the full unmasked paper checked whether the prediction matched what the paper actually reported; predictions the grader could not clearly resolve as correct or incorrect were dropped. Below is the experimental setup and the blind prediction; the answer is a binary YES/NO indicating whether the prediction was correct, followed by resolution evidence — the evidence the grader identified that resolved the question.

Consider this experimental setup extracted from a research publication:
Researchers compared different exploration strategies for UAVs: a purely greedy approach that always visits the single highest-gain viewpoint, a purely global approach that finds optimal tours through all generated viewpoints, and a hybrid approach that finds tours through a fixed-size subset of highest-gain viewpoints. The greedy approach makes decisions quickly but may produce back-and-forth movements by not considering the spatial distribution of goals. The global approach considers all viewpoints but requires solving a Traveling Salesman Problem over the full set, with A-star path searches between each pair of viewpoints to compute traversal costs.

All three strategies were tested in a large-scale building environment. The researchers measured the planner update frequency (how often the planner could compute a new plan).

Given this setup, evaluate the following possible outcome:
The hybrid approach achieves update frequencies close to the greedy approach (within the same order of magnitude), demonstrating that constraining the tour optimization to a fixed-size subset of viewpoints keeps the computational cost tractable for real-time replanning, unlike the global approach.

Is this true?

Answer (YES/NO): NO